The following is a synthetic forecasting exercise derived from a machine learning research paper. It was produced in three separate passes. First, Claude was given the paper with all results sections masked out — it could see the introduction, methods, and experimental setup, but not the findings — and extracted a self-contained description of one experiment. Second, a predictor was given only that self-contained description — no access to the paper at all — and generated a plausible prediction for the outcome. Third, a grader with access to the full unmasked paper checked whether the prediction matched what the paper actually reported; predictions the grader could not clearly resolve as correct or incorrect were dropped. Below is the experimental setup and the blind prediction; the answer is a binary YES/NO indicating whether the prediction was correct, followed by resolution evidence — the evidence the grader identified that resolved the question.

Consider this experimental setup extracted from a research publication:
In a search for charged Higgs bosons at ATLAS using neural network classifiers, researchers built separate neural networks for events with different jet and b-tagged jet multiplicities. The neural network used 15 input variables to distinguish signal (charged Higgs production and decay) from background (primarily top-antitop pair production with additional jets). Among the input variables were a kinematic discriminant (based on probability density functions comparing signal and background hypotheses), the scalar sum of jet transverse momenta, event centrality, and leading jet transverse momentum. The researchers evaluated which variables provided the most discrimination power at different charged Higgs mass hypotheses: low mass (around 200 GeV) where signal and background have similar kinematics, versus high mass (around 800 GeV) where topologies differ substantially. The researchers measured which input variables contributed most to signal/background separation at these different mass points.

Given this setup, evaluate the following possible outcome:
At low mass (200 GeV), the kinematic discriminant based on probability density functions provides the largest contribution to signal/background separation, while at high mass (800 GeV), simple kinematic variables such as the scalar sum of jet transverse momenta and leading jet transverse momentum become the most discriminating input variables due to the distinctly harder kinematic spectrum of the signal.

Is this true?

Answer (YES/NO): YES